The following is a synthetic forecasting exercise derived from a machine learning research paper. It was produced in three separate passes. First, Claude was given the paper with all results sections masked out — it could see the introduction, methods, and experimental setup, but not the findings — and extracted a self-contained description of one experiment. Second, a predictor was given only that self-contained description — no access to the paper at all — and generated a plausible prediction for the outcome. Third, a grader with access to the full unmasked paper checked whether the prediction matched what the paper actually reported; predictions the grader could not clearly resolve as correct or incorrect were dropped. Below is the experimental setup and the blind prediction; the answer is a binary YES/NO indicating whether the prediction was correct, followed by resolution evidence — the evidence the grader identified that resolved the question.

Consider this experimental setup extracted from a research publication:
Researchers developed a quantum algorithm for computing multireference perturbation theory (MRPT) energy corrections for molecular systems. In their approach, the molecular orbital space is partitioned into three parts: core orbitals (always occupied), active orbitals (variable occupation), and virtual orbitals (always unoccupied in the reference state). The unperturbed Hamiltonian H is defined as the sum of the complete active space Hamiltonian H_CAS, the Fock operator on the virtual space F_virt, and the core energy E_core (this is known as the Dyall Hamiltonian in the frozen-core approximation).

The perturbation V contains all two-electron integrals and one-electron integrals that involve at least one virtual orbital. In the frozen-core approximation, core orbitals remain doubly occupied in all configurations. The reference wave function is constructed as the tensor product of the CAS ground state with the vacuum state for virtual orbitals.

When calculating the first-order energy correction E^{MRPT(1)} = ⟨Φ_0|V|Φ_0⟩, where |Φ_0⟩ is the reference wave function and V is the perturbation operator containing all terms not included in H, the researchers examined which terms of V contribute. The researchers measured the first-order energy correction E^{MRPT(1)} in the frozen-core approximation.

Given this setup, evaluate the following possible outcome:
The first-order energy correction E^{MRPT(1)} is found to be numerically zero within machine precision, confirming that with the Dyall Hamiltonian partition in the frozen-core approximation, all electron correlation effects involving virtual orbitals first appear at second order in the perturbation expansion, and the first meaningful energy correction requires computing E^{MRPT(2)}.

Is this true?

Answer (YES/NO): NO